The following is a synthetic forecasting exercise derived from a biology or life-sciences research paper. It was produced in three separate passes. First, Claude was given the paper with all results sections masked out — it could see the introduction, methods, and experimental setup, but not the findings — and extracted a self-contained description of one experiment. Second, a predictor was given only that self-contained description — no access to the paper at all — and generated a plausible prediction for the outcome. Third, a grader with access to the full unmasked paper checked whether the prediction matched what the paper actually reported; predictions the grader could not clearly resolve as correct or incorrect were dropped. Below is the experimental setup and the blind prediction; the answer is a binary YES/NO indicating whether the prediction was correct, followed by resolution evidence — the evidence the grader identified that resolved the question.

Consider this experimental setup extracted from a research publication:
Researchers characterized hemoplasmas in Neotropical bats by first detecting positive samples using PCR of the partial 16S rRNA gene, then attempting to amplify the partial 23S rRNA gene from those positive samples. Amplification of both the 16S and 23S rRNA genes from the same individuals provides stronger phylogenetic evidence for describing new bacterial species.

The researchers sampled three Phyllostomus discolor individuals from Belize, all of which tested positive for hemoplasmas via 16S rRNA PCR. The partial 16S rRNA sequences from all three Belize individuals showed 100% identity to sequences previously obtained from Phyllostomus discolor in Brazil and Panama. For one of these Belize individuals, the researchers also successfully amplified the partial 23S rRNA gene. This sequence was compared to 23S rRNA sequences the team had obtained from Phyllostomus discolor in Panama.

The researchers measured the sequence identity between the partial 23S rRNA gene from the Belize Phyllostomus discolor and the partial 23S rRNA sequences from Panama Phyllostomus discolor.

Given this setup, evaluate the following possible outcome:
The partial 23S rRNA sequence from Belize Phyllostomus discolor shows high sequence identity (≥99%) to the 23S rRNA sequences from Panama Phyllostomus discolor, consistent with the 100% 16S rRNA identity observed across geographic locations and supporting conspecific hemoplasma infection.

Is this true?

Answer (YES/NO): YES